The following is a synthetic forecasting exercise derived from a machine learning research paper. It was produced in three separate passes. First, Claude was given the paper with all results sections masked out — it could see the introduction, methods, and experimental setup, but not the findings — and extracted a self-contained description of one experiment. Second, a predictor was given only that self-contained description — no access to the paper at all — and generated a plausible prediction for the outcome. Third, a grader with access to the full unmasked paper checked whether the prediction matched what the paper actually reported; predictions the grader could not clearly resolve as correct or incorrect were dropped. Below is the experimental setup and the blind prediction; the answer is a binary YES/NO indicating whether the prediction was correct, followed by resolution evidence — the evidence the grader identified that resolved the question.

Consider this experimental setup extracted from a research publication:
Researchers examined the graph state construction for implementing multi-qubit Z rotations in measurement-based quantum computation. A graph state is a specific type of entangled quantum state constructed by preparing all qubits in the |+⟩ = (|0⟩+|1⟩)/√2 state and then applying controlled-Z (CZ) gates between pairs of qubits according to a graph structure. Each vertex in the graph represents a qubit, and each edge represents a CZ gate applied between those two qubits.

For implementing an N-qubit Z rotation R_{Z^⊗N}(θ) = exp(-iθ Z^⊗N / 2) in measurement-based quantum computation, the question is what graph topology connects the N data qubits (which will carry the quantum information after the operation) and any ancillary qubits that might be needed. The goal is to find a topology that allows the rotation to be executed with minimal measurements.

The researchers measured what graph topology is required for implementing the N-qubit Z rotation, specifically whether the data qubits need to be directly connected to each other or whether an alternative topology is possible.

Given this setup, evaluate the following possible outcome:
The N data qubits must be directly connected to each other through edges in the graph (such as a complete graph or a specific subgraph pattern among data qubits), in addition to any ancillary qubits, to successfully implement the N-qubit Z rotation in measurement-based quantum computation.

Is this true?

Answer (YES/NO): NO